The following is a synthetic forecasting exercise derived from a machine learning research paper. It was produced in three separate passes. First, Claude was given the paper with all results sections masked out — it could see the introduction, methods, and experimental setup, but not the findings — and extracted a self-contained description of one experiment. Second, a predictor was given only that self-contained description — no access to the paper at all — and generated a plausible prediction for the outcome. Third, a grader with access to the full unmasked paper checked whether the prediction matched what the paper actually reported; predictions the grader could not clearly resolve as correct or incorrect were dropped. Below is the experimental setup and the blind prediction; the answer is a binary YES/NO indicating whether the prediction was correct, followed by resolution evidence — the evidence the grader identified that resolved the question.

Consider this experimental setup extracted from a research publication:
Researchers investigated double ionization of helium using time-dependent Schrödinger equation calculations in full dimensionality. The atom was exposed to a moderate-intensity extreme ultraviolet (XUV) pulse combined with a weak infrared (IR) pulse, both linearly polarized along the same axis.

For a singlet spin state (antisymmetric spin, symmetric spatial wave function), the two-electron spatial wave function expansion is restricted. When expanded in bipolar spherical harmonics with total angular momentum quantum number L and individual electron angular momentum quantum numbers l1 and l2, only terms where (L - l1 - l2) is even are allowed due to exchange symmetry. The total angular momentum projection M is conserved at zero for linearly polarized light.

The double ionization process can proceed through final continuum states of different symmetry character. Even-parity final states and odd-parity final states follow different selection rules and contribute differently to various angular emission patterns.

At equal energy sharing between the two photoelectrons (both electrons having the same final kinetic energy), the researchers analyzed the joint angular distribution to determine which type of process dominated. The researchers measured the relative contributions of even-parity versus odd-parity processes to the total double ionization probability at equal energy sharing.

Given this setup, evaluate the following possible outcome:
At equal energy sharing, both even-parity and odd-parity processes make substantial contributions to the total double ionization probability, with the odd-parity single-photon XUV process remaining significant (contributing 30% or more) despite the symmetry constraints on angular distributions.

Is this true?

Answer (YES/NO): YES